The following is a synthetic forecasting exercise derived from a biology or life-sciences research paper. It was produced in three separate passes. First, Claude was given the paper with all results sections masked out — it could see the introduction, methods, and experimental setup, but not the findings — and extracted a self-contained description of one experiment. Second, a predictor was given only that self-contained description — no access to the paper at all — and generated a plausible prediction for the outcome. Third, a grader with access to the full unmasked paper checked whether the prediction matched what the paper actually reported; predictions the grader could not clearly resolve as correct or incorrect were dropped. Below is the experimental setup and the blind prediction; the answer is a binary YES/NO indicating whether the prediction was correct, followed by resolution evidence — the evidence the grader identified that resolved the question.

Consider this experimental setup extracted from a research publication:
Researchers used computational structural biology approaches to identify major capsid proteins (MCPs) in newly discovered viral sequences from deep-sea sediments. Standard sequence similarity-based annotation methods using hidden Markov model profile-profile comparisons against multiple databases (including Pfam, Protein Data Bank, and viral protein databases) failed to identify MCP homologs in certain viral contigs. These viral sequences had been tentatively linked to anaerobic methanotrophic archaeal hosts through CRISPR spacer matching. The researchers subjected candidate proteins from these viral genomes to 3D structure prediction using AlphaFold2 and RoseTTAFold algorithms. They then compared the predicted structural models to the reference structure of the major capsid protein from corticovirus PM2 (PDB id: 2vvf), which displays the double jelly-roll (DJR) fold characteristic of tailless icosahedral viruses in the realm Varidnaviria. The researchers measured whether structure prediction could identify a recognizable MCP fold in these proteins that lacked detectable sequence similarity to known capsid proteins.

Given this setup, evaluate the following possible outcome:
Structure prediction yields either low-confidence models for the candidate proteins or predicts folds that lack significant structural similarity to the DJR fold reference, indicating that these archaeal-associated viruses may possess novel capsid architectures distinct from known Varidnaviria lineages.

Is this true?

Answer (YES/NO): NO